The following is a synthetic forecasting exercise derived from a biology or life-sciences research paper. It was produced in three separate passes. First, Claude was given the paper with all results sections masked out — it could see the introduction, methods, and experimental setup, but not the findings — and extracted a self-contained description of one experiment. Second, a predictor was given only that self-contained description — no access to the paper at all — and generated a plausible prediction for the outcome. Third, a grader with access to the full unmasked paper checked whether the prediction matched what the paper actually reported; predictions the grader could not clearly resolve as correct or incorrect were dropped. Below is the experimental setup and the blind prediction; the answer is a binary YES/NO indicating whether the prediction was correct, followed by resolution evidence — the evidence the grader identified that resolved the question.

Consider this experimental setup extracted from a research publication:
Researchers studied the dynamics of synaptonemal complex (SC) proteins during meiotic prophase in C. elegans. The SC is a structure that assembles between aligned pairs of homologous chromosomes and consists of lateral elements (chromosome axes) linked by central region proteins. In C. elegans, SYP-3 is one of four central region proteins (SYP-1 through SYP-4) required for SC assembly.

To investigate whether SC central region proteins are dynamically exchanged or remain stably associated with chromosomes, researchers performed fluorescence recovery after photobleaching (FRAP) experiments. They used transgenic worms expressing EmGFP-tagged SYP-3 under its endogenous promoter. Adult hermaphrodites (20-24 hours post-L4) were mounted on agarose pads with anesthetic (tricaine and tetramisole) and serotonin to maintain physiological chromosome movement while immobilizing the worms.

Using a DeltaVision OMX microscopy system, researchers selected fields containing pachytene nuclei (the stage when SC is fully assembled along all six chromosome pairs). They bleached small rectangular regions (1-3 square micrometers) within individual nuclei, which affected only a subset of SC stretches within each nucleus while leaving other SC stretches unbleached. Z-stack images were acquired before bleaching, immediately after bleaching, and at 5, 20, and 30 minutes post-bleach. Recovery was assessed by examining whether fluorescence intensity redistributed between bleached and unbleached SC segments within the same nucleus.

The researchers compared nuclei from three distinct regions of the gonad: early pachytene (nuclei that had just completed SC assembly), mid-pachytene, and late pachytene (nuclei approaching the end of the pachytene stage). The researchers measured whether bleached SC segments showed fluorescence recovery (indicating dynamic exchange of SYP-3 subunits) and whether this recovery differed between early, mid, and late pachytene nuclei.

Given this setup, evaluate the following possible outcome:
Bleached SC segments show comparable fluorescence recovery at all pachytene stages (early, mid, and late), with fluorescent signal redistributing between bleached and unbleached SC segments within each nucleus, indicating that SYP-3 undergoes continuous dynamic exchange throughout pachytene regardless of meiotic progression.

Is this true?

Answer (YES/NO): NO